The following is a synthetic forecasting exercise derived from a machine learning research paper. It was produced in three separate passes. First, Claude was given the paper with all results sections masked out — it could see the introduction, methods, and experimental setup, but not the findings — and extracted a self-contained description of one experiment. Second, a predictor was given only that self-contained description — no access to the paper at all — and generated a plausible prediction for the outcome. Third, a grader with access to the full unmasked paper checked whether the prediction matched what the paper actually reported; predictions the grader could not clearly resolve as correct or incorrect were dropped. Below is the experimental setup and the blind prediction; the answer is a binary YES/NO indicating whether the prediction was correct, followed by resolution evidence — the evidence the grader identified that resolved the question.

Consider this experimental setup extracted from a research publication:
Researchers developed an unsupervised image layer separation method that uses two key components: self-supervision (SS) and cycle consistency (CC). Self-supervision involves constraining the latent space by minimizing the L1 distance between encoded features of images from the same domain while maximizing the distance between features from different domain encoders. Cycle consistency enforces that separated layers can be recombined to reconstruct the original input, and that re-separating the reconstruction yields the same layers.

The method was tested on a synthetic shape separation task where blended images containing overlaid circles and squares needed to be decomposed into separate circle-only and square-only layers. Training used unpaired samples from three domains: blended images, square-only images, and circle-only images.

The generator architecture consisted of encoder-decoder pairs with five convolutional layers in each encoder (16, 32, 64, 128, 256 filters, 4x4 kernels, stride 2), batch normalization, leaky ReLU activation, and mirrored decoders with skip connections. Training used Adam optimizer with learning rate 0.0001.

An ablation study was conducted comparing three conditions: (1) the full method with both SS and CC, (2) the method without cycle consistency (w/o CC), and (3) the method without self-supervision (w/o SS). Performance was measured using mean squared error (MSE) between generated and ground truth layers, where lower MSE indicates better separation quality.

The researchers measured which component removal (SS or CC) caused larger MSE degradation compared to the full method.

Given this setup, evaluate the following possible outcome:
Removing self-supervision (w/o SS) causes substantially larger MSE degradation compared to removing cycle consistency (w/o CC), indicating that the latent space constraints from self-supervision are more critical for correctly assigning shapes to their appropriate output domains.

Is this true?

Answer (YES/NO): NO